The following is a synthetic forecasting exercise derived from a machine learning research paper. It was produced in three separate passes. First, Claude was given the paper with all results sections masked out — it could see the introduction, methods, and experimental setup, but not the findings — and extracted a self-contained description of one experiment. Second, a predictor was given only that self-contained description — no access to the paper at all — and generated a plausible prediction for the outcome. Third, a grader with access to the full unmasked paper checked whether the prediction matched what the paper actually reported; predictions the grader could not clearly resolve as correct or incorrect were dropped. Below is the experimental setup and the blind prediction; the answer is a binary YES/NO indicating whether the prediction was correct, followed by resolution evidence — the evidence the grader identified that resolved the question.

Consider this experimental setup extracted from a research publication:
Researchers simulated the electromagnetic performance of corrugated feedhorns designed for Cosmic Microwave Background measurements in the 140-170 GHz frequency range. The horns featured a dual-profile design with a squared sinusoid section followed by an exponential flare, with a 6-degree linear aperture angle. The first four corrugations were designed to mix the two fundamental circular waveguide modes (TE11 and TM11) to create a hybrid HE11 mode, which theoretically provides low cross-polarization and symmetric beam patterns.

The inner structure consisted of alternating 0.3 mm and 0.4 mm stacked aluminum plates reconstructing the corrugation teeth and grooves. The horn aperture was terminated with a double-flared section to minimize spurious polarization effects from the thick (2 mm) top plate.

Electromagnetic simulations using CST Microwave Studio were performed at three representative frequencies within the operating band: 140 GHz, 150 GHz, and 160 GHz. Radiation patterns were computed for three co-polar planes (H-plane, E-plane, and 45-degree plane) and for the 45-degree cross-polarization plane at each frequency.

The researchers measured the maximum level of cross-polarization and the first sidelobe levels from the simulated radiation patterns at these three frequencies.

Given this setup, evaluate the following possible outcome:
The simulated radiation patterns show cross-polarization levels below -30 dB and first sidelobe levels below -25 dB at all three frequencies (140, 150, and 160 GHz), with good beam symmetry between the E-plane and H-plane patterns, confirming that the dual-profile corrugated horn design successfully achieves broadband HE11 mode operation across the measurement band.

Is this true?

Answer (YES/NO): NO